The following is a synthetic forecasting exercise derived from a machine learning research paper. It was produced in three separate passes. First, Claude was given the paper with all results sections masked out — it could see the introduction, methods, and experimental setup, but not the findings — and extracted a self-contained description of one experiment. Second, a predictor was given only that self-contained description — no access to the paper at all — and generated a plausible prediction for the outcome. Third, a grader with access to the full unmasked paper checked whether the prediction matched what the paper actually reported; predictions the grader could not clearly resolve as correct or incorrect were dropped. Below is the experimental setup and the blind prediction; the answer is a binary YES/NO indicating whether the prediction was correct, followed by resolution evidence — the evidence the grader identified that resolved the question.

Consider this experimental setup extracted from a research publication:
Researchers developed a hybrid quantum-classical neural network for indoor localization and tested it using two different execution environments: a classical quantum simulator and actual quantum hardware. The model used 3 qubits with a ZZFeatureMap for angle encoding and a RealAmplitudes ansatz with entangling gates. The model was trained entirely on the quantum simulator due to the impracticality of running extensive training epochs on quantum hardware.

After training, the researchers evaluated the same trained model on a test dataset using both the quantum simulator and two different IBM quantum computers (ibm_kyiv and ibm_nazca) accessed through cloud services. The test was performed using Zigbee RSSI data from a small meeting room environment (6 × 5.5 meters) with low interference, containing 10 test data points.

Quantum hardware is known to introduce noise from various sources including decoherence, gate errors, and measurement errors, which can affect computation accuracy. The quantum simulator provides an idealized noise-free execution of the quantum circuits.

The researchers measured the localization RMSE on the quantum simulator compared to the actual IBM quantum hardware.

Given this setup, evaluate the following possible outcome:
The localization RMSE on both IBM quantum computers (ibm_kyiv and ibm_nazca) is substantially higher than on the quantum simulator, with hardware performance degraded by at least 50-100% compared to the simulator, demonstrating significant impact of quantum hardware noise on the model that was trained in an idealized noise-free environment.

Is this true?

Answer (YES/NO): NO